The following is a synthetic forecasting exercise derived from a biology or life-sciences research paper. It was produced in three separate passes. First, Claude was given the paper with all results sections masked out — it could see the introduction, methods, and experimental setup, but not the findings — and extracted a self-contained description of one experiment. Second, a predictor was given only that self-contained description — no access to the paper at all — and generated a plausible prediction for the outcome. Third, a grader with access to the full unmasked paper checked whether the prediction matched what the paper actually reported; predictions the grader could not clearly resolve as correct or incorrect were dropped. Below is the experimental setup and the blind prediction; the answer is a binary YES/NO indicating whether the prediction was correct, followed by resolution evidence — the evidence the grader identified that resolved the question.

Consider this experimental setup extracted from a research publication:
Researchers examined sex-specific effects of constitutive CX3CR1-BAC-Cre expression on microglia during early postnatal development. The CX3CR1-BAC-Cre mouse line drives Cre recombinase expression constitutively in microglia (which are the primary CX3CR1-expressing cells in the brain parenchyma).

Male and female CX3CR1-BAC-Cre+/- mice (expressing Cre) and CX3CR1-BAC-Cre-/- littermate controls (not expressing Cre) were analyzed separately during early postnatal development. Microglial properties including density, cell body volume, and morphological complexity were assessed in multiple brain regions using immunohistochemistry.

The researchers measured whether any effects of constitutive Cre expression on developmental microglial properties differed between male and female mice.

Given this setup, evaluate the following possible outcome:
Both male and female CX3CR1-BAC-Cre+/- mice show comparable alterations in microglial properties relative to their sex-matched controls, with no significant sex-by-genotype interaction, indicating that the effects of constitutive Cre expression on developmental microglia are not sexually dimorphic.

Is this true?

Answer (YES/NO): NO